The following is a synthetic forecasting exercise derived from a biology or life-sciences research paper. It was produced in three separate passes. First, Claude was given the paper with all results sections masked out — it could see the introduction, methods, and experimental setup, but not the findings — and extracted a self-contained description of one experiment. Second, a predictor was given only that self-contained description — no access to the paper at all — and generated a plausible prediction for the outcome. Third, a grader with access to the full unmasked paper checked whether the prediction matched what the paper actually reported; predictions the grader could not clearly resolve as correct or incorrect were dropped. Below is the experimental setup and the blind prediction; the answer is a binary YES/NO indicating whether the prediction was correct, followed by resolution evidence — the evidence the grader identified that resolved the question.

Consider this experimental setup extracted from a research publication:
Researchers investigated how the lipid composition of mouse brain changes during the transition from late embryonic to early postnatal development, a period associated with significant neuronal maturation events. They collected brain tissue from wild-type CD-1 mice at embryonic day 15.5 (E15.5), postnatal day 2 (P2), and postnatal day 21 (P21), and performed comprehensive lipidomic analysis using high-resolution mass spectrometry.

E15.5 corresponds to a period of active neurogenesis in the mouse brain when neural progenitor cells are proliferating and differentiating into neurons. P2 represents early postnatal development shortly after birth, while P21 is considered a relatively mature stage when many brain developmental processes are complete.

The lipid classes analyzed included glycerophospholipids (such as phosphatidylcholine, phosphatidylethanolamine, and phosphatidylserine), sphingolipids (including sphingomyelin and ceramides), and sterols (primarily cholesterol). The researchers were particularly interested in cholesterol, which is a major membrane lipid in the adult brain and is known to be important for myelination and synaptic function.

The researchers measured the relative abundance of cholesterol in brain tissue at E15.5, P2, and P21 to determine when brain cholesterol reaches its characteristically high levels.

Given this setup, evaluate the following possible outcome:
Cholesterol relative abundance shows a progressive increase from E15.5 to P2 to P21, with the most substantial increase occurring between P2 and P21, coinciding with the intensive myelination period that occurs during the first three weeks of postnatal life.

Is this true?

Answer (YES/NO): NO